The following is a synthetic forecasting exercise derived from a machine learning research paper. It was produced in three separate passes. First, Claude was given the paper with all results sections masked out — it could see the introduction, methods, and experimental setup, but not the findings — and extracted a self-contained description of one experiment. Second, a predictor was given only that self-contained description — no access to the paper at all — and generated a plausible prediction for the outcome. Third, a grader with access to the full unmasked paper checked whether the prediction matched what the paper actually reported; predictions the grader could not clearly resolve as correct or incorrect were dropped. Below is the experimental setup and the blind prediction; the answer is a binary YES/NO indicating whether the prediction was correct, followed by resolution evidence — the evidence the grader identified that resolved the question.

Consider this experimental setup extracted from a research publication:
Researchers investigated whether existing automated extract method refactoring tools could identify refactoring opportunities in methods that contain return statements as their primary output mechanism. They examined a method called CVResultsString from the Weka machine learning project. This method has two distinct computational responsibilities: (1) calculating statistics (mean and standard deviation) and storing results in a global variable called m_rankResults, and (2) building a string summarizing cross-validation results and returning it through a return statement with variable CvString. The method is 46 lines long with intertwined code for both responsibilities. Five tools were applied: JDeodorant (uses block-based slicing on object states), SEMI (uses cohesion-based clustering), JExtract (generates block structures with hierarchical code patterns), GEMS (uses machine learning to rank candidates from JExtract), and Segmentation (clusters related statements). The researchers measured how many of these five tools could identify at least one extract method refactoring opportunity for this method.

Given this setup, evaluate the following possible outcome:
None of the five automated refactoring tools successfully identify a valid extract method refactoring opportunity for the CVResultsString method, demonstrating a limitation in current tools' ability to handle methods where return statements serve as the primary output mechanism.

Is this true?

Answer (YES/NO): NO